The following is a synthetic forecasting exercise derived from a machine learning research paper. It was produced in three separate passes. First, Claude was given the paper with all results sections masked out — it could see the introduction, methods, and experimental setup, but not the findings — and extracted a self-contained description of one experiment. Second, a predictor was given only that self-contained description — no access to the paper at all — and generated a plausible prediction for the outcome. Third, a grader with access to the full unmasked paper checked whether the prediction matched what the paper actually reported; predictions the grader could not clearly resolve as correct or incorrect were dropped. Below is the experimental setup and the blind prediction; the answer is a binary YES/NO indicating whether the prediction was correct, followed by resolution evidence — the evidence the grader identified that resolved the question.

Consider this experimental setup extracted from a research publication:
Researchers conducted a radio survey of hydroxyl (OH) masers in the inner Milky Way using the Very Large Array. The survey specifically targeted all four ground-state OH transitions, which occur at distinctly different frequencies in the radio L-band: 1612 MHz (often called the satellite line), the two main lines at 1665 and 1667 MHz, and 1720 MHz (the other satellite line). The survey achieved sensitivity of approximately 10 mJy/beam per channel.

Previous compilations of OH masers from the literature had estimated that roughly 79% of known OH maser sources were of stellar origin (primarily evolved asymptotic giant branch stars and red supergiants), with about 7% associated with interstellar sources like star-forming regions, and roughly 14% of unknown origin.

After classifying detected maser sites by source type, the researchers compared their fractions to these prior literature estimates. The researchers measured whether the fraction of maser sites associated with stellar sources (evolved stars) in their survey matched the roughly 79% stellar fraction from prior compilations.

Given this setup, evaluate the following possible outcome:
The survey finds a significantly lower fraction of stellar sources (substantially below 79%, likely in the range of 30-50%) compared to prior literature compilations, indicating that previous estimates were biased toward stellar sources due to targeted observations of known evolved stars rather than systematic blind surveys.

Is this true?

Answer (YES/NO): NO